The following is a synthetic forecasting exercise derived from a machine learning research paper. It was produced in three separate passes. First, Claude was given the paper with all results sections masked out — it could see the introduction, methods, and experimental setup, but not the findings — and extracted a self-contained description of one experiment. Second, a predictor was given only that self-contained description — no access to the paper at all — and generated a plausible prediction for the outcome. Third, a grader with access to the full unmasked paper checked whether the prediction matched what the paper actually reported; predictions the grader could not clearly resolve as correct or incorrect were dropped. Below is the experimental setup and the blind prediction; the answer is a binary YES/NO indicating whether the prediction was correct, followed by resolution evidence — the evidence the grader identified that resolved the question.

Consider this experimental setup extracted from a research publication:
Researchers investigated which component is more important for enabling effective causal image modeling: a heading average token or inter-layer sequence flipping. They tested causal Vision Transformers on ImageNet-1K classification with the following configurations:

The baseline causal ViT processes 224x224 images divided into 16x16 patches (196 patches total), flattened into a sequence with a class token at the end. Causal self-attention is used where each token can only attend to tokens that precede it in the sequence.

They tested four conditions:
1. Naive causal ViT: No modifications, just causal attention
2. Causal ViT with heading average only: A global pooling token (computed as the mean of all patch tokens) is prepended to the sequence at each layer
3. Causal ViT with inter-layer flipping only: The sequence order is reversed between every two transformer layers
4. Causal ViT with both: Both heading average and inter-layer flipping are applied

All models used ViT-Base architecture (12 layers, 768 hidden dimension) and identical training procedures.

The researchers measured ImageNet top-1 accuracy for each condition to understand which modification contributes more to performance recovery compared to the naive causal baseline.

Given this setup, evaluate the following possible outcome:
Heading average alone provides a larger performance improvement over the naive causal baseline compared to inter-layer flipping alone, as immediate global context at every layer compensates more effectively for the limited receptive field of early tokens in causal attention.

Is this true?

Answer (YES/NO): NO